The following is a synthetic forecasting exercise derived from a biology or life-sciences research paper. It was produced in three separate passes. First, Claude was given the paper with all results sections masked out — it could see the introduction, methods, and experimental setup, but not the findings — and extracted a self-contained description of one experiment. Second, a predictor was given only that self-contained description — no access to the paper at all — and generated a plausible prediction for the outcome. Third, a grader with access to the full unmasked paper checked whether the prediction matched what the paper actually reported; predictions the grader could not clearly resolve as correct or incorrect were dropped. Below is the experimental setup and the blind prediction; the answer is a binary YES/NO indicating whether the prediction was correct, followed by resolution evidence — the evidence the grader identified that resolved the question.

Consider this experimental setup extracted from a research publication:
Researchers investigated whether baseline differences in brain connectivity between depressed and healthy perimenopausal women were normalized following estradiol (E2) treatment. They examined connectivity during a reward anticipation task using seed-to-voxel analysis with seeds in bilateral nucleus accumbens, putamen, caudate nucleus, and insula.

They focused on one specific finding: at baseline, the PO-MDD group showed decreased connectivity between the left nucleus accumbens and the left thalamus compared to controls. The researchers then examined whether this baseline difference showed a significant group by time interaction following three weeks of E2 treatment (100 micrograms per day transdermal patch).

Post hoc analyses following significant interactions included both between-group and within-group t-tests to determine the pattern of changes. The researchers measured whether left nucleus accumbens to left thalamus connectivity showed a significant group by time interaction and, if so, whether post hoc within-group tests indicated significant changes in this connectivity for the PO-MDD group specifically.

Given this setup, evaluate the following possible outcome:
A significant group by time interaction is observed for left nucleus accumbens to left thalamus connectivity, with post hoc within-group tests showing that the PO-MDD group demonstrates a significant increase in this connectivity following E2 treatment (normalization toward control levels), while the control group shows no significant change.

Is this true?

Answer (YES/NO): NO